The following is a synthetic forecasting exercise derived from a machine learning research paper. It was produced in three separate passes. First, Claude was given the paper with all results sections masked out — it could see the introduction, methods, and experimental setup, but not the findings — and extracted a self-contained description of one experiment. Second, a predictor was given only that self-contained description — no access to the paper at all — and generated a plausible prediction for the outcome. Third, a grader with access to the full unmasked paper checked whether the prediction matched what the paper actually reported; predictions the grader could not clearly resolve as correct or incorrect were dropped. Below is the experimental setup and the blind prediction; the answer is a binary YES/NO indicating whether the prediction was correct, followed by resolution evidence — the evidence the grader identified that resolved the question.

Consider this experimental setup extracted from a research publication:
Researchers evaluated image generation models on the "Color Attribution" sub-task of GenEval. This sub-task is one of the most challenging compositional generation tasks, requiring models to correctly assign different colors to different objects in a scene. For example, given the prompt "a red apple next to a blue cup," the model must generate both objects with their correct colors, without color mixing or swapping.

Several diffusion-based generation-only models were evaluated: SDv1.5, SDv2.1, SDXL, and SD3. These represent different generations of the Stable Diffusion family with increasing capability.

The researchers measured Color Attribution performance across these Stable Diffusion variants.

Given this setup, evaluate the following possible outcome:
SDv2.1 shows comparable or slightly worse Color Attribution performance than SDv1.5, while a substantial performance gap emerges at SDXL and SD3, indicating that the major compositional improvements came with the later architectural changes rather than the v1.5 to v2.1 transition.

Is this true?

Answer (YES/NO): NO